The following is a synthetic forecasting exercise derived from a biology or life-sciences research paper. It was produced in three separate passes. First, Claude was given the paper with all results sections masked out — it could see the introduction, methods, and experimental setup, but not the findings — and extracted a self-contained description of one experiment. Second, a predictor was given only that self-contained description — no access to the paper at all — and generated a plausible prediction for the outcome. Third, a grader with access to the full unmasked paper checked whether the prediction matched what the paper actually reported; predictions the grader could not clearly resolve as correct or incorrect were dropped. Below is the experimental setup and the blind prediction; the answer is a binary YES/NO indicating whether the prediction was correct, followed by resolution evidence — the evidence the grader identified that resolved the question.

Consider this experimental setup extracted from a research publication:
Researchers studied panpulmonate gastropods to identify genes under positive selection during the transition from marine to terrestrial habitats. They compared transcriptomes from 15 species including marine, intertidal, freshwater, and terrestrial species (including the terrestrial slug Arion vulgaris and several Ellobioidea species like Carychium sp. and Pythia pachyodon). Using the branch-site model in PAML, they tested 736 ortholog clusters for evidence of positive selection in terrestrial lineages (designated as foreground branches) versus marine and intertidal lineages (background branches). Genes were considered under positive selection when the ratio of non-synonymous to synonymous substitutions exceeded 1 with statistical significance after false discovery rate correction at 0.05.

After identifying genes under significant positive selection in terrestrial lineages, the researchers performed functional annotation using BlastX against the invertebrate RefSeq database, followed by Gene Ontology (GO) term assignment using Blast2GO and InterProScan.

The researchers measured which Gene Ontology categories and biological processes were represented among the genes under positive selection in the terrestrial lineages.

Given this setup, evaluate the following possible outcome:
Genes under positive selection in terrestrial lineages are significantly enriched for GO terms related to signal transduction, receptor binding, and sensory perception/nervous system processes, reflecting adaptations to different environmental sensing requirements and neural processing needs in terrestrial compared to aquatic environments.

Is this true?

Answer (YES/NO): NO